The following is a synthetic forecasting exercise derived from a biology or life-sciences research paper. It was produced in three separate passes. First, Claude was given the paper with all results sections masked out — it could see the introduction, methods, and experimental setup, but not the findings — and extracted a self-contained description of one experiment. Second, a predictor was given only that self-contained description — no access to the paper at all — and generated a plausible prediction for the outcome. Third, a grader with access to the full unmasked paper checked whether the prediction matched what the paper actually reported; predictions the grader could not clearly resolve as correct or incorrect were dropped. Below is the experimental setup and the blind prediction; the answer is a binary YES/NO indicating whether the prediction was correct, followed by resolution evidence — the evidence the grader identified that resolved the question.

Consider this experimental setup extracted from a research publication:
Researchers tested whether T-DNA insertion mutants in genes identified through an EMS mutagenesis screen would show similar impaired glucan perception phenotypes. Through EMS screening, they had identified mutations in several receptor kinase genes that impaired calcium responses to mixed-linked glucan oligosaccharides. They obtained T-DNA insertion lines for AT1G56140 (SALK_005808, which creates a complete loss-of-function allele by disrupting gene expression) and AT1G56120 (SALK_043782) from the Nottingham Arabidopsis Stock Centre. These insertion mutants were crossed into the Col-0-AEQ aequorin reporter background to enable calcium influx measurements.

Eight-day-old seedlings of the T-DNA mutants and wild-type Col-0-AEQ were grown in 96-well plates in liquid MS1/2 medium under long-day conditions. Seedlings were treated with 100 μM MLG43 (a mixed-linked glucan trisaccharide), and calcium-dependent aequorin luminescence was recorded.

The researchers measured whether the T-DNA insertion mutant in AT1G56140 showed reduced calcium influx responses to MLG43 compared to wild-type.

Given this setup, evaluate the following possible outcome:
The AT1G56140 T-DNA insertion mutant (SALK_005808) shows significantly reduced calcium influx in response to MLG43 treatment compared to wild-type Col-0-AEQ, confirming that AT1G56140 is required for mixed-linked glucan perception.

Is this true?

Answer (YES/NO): YES